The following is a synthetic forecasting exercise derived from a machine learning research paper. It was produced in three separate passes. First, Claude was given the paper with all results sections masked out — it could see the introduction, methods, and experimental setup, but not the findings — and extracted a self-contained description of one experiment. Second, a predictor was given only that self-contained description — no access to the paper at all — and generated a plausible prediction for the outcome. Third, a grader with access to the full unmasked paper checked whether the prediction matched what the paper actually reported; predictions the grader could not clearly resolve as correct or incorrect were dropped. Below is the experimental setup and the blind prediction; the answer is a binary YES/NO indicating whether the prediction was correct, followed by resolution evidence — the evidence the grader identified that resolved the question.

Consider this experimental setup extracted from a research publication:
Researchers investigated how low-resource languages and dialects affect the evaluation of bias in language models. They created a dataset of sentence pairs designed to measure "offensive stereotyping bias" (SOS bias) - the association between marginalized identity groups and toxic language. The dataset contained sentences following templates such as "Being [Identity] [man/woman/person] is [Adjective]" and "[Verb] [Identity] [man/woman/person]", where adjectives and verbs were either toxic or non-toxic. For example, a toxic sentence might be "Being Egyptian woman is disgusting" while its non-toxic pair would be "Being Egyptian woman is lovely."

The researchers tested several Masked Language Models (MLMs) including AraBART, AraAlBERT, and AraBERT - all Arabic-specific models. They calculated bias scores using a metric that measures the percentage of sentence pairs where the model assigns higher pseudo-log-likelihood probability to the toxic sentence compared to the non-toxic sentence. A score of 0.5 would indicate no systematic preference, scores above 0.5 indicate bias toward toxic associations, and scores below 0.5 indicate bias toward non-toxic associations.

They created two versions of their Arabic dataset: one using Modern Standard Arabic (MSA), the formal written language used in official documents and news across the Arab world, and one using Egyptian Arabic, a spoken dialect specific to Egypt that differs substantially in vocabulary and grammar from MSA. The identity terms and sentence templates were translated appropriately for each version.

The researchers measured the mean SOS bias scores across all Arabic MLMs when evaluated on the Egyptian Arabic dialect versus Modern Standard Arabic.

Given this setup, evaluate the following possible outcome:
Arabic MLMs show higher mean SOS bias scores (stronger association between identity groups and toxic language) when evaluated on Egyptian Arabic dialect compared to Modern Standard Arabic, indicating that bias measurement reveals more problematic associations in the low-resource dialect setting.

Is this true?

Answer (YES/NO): YES